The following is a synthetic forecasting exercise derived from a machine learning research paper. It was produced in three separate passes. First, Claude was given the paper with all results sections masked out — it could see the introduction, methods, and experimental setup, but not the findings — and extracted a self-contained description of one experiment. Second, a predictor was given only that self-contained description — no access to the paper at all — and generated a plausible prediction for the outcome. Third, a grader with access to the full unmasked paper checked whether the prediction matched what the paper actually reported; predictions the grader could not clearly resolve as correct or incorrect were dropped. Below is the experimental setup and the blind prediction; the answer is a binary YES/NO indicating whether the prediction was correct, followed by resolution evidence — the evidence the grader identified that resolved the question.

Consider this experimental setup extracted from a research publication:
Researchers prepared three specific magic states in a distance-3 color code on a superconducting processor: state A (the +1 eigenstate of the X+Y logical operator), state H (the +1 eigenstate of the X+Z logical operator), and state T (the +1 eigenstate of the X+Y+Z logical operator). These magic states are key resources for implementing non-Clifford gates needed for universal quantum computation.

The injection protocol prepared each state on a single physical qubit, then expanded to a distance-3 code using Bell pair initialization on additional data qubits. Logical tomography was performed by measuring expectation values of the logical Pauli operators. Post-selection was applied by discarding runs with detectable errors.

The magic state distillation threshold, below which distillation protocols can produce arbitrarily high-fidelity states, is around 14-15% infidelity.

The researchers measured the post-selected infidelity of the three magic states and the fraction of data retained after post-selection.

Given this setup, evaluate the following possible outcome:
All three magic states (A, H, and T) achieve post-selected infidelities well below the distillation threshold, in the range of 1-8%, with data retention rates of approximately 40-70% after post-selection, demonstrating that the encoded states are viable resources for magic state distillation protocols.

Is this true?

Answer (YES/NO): NO